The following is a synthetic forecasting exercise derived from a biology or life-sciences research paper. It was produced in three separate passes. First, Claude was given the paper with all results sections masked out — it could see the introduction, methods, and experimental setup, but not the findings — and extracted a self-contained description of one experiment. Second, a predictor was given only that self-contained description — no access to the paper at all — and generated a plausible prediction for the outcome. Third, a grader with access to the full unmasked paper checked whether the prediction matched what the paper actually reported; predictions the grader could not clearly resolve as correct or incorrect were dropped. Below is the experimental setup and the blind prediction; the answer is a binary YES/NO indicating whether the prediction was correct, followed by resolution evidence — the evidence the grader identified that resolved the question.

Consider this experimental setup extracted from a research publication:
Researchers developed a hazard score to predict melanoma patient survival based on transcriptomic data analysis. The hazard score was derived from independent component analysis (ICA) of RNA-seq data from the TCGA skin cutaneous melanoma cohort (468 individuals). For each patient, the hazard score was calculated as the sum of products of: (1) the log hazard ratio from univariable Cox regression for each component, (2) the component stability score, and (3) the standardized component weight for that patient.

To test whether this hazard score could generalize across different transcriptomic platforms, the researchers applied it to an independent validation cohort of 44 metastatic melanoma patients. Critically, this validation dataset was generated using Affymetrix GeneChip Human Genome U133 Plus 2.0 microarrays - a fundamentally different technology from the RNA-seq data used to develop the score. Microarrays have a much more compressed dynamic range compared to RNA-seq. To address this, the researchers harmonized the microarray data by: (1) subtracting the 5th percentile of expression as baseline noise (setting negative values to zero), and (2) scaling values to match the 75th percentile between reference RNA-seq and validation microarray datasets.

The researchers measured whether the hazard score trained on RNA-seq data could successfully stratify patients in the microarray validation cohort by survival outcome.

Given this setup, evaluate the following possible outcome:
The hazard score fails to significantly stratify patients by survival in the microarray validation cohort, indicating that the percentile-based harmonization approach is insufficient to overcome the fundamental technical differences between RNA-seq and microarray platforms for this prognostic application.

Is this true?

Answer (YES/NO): NO